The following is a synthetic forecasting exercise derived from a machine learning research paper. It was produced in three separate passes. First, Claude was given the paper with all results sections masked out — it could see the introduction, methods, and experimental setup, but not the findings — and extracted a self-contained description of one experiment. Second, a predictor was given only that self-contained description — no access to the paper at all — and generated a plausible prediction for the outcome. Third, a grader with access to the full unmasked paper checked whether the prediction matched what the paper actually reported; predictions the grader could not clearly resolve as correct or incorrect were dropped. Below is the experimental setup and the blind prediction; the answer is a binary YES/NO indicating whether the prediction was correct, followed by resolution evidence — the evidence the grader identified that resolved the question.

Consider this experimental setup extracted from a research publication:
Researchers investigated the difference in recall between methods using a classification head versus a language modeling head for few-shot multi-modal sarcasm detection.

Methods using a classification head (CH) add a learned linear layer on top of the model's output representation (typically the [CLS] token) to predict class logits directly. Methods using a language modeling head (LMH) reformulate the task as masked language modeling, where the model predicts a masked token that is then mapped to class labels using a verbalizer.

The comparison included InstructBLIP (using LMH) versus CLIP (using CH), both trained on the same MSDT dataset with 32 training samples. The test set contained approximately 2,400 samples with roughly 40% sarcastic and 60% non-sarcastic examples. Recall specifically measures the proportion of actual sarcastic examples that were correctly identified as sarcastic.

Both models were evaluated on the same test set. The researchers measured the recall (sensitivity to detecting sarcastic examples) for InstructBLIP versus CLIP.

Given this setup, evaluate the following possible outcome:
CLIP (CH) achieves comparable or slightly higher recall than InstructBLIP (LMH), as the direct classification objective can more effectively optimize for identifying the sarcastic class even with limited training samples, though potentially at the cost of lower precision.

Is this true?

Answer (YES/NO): NO